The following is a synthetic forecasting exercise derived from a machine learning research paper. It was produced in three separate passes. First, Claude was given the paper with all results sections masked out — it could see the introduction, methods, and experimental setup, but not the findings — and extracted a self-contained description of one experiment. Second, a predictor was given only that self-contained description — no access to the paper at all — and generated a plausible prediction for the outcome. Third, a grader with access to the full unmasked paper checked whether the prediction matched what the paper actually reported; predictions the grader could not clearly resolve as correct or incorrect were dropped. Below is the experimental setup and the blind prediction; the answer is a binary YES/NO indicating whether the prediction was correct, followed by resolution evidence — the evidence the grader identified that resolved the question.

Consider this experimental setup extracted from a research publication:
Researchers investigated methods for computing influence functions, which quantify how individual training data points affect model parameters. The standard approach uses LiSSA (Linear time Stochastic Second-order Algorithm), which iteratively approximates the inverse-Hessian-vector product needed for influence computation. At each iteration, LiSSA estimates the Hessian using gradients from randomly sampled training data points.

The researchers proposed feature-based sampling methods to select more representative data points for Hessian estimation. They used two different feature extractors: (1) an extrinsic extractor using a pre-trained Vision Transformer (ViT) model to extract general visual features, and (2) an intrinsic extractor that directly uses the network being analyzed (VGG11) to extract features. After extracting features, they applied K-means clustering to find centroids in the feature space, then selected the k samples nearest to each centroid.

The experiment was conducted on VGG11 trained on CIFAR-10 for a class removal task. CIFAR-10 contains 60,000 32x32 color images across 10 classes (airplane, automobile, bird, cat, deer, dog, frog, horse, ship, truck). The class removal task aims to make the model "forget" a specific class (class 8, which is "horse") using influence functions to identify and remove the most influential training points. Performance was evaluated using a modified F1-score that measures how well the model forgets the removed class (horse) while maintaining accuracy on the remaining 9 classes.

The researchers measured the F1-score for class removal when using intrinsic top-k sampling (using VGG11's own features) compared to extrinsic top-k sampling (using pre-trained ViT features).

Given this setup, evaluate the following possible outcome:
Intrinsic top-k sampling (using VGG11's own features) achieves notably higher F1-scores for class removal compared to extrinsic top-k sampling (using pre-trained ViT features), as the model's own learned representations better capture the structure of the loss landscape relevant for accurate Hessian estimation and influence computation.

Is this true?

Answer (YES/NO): YES